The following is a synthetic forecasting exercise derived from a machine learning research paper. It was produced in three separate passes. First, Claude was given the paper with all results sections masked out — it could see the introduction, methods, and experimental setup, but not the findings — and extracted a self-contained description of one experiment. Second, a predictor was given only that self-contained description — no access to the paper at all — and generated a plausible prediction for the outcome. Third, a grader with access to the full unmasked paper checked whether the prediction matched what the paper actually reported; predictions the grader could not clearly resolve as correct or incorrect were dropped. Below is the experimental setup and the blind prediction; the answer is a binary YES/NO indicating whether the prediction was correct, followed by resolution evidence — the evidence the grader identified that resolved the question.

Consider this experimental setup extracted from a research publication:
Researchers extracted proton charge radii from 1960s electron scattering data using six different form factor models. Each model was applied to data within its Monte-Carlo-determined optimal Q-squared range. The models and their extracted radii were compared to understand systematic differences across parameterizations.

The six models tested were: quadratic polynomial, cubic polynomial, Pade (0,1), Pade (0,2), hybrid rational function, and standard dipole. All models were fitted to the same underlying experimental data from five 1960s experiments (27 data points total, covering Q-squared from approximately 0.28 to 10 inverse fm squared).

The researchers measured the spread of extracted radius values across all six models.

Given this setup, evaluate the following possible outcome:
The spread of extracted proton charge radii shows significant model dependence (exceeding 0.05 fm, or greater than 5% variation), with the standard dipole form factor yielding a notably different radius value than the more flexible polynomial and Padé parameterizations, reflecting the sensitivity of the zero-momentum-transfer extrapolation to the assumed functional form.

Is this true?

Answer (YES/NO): NO